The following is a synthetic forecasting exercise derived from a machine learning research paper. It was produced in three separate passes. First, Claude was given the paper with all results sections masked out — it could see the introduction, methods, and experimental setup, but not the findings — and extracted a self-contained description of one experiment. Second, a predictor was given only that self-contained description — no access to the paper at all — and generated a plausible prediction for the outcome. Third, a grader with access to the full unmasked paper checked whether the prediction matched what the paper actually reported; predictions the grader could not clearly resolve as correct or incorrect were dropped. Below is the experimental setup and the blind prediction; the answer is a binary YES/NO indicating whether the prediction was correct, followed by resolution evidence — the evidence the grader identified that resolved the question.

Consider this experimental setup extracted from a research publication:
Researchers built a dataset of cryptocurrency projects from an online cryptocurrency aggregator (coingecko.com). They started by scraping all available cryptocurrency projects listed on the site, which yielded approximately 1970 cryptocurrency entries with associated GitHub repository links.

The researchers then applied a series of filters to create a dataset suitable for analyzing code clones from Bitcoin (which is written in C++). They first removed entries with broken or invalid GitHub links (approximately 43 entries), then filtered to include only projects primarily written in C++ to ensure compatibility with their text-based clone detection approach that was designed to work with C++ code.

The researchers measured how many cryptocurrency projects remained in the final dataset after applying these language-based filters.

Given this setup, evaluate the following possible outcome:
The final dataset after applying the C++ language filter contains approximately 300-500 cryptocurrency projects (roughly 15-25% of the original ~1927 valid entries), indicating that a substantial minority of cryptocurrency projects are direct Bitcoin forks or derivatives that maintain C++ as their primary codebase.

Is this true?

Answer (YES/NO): NO